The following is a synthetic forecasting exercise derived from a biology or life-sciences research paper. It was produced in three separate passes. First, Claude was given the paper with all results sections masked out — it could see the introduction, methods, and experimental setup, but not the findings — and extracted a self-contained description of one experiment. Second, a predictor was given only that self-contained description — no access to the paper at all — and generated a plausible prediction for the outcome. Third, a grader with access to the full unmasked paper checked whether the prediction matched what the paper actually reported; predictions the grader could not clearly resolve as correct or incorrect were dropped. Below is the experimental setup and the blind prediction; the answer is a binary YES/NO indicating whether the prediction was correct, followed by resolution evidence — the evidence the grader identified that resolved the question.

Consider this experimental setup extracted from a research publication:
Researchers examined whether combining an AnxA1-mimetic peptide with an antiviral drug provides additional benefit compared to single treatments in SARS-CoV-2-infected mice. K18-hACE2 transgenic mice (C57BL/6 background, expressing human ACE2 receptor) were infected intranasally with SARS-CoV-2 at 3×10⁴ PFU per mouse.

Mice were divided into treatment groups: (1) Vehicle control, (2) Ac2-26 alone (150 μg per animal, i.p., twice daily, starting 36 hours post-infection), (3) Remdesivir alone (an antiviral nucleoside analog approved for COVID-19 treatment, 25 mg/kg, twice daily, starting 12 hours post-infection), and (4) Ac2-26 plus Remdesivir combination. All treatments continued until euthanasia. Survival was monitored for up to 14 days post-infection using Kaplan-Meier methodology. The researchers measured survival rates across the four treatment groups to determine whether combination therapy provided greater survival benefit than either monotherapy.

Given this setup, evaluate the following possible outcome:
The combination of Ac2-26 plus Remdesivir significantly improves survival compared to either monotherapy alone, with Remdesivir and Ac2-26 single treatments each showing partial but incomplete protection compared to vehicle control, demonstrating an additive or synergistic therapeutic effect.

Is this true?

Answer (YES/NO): NO